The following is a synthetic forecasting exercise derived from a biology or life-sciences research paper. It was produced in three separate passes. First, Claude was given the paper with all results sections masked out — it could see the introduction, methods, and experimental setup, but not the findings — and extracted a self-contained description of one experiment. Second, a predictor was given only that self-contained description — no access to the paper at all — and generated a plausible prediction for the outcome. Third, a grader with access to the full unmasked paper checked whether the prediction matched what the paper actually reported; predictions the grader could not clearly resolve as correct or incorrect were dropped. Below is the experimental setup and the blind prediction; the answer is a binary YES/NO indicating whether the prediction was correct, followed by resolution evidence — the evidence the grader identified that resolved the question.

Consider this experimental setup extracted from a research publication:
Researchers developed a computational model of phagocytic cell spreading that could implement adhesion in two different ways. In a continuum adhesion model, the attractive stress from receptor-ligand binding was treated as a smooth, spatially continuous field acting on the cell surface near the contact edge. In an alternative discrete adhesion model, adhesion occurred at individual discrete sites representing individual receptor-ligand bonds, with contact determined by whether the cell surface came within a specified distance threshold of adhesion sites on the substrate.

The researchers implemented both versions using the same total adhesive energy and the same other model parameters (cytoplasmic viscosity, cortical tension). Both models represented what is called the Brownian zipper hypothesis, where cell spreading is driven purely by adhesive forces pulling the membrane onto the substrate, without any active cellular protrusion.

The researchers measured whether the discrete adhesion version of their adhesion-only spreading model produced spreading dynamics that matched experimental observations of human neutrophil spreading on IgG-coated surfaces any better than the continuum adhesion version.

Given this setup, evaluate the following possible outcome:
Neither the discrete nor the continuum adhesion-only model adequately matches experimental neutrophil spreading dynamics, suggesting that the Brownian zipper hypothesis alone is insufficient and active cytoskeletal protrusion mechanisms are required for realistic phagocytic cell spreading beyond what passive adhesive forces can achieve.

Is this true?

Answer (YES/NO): YES